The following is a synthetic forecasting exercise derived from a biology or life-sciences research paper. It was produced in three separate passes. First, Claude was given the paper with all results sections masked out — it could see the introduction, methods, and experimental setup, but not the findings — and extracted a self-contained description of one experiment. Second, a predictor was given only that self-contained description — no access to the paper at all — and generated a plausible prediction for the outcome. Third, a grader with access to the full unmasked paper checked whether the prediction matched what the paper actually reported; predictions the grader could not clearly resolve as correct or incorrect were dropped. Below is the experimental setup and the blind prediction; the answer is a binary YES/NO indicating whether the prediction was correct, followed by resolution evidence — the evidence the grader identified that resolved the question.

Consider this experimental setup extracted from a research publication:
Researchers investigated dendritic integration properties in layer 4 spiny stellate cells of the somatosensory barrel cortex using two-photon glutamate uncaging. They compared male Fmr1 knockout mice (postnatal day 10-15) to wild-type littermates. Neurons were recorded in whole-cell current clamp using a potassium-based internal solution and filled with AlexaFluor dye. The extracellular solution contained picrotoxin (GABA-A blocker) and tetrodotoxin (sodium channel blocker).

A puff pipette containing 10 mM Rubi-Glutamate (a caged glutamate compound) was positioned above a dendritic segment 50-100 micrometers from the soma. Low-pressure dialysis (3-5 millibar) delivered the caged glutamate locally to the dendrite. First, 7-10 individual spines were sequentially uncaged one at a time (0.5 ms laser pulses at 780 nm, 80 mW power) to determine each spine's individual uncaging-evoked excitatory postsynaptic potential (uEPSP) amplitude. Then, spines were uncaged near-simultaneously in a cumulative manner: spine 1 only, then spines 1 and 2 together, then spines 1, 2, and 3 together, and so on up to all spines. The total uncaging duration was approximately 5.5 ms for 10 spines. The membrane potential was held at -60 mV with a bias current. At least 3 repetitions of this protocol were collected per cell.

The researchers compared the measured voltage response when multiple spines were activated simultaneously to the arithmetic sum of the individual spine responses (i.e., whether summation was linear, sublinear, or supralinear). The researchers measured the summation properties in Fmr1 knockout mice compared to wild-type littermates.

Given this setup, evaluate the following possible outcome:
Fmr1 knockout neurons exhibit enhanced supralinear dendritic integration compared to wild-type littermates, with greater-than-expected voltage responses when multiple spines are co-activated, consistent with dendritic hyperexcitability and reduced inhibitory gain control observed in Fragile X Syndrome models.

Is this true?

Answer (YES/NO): NO